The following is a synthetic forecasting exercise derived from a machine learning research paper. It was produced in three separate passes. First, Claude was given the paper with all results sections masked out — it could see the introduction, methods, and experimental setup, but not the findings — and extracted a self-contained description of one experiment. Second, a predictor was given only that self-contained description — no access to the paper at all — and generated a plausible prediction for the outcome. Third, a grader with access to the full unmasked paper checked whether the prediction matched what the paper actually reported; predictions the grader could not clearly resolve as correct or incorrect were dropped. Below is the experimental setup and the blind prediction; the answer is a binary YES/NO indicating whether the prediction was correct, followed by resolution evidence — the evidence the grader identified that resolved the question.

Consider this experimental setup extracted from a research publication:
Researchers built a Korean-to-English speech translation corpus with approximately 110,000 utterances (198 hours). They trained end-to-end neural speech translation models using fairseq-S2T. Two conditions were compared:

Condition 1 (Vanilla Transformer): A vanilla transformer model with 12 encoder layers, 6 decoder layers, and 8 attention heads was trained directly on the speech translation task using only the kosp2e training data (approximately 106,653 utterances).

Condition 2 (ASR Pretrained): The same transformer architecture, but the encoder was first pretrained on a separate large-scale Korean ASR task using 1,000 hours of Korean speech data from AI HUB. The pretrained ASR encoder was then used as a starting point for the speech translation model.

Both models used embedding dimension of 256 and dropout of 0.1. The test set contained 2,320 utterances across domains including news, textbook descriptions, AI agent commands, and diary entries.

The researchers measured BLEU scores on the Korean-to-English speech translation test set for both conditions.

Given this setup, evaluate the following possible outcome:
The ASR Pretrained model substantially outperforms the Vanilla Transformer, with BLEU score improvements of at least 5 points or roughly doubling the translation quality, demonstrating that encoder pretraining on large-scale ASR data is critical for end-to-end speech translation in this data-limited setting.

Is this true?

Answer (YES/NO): YES